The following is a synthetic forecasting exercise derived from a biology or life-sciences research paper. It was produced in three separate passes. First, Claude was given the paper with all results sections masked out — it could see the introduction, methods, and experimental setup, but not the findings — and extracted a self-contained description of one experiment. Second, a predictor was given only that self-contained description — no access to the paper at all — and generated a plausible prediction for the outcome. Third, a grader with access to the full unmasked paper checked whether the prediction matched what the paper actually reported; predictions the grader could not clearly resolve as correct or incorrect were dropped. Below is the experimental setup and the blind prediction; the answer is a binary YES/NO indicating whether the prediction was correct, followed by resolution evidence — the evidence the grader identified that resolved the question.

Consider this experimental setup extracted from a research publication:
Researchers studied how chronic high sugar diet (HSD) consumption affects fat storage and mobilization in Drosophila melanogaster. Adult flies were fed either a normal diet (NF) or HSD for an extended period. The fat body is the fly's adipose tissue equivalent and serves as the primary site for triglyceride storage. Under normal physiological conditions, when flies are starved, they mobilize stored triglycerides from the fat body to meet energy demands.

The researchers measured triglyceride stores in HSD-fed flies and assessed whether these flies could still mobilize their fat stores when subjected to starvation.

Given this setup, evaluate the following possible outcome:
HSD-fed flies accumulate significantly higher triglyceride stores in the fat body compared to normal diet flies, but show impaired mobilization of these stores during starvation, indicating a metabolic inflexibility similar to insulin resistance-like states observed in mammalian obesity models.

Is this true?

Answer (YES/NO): NO